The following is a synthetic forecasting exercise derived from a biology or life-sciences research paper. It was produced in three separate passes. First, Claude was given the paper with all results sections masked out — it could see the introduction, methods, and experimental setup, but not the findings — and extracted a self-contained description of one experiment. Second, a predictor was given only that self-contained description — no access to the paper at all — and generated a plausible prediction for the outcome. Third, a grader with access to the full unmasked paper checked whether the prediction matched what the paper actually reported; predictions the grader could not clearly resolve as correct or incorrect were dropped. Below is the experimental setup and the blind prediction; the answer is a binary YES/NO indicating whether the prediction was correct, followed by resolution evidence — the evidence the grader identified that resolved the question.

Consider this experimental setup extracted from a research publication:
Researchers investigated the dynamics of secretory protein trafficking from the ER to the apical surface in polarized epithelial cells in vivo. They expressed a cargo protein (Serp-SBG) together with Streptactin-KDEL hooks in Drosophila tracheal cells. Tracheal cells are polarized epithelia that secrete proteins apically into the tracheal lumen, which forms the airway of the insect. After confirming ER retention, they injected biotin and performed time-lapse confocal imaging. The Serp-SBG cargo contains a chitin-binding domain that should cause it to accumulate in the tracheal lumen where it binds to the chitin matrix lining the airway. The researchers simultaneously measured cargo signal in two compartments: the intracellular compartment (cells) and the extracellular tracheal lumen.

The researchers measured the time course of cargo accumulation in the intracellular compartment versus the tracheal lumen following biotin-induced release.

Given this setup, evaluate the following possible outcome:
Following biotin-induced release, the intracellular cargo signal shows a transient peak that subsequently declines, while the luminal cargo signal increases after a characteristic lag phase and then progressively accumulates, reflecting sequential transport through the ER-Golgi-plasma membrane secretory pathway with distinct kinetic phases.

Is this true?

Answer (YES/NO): NO